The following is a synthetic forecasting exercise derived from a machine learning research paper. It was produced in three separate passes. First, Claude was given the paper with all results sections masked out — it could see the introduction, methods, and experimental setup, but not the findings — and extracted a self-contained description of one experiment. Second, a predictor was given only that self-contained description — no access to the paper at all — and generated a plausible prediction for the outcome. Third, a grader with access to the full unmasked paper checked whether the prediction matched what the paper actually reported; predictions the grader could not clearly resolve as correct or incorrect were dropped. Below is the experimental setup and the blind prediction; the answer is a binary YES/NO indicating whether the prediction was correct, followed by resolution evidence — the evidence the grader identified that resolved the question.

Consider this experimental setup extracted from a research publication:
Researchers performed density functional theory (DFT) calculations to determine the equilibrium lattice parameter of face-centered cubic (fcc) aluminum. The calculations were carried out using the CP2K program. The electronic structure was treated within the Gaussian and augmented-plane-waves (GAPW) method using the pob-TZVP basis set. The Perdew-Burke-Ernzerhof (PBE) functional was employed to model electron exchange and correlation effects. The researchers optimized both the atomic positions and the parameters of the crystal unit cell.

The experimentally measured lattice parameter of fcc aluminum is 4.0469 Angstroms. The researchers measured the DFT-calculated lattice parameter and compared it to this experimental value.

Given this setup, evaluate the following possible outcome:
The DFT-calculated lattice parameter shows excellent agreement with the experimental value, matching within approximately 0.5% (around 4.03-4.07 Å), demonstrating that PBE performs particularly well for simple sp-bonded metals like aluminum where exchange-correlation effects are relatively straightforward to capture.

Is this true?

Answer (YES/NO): NO